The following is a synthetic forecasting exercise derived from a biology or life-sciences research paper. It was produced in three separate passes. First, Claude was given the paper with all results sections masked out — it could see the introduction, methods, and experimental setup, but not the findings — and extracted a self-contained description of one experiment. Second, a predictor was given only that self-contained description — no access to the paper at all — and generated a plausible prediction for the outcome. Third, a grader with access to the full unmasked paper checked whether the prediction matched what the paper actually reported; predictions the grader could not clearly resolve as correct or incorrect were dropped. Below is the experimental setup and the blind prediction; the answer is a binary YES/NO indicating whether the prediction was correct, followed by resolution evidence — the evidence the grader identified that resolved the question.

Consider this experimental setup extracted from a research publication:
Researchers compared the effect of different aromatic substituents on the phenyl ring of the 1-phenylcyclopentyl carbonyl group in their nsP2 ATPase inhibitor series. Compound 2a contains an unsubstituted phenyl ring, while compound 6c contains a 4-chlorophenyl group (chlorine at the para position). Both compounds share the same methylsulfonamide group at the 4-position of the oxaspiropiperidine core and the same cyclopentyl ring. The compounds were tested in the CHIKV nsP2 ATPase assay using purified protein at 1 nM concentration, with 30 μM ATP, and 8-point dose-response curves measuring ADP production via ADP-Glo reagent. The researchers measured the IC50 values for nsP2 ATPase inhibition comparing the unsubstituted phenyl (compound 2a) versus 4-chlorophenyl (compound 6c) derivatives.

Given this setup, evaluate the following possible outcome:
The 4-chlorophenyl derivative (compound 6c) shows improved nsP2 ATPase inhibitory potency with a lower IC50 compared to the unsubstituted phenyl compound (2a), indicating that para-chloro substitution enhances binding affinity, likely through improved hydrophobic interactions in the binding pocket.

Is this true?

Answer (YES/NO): NO